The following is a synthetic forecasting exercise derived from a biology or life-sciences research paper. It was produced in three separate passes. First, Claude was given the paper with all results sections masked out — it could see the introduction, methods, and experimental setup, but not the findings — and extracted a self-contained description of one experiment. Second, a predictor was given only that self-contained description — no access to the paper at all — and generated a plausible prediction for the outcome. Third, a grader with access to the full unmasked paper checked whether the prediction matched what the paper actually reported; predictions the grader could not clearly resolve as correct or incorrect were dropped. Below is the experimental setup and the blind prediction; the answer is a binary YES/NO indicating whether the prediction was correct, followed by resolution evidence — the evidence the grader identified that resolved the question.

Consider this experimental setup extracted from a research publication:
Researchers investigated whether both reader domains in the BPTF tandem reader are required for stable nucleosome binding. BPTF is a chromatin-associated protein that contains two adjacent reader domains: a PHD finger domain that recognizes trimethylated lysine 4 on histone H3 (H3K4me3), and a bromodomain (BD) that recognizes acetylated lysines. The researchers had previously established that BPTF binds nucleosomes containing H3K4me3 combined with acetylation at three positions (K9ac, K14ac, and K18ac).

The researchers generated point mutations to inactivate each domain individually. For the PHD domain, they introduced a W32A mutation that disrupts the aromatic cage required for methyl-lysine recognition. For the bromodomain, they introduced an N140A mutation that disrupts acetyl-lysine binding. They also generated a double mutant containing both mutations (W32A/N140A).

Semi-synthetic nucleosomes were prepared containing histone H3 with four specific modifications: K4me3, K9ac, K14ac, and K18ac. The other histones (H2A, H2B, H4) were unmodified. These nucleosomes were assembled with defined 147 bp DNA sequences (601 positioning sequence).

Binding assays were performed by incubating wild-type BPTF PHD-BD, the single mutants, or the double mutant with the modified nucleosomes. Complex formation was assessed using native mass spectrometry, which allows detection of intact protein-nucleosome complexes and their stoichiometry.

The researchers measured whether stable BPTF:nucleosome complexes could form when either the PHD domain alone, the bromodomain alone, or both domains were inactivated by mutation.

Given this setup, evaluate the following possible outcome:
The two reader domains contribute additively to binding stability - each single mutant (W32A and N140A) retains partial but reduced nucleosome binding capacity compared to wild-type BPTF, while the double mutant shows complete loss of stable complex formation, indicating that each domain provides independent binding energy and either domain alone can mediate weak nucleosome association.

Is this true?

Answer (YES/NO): NO